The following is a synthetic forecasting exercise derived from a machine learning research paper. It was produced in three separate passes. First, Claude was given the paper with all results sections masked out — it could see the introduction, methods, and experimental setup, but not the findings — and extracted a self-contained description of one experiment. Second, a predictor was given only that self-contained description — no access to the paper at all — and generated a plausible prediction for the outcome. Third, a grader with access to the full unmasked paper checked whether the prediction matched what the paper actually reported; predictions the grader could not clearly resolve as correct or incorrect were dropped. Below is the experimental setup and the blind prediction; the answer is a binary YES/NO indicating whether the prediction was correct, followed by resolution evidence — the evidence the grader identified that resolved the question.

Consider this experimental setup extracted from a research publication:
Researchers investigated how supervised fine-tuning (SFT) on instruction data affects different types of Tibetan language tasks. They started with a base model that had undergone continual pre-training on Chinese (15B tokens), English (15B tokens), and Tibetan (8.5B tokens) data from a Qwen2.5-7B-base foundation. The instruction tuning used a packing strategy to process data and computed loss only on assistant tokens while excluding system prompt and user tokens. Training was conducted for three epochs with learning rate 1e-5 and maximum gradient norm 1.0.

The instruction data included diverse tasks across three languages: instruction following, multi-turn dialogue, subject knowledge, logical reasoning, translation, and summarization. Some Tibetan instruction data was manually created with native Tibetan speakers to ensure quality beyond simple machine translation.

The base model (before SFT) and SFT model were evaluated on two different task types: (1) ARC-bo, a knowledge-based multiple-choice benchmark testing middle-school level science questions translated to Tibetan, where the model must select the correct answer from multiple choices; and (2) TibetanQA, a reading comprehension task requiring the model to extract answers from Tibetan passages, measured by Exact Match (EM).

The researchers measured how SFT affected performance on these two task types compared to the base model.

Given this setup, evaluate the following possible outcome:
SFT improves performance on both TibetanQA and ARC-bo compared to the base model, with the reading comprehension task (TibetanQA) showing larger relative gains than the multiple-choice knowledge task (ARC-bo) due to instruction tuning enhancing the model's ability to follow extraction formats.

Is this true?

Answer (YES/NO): NO